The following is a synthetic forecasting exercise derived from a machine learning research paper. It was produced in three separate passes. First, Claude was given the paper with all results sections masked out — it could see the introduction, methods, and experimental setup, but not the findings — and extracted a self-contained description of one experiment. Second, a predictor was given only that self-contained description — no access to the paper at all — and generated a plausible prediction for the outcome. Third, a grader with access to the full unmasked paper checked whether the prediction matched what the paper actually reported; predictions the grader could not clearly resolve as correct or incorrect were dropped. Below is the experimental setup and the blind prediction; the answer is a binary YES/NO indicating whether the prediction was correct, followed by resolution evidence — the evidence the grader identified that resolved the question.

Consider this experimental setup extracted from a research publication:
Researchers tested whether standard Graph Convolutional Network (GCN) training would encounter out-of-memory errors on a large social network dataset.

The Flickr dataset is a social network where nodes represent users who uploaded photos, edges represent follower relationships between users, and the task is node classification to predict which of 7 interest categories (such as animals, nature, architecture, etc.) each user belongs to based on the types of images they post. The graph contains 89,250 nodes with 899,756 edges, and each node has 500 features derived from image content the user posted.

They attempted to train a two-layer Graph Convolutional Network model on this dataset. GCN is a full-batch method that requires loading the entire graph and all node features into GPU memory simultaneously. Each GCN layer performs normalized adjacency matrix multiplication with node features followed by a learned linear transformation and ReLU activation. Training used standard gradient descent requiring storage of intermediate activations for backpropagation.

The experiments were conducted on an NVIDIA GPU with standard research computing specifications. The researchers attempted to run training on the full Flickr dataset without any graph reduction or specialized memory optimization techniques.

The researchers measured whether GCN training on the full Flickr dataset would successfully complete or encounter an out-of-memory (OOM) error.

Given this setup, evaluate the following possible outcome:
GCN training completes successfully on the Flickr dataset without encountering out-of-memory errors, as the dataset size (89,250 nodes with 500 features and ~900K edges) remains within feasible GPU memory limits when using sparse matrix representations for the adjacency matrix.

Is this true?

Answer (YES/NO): NO